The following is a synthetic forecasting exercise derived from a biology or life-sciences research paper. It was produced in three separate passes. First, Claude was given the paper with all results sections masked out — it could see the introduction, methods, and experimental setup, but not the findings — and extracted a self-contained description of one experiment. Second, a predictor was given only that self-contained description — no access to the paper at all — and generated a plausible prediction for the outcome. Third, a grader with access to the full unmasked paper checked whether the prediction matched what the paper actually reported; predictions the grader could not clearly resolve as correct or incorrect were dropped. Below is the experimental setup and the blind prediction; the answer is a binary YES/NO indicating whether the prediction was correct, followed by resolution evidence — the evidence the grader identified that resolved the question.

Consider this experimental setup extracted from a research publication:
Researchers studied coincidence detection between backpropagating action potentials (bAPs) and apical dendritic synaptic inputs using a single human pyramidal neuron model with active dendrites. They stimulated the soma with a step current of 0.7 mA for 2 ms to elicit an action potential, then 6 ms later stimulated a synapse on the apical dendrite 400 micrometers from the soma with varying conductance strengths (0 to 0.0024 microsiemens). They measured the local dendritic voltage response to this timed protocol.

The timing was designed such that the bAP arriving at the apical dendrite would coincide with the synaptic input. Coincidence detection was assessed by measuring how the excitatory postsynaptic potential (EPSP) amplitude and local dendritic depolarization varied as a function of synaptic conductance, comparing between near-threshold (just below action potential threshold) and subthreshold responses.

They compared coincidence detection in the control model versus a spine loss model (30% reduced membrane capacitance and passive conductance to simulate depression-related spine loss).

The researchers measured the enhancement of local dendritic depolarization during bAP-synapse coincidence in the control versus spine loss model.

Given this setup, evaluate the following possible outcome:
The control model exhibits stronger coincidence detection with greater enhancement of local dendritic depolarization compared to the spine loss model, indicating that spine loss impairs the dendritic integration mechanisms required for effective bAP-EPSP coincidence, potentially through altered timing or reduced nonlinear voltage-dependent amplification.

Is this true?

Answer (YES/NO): YES